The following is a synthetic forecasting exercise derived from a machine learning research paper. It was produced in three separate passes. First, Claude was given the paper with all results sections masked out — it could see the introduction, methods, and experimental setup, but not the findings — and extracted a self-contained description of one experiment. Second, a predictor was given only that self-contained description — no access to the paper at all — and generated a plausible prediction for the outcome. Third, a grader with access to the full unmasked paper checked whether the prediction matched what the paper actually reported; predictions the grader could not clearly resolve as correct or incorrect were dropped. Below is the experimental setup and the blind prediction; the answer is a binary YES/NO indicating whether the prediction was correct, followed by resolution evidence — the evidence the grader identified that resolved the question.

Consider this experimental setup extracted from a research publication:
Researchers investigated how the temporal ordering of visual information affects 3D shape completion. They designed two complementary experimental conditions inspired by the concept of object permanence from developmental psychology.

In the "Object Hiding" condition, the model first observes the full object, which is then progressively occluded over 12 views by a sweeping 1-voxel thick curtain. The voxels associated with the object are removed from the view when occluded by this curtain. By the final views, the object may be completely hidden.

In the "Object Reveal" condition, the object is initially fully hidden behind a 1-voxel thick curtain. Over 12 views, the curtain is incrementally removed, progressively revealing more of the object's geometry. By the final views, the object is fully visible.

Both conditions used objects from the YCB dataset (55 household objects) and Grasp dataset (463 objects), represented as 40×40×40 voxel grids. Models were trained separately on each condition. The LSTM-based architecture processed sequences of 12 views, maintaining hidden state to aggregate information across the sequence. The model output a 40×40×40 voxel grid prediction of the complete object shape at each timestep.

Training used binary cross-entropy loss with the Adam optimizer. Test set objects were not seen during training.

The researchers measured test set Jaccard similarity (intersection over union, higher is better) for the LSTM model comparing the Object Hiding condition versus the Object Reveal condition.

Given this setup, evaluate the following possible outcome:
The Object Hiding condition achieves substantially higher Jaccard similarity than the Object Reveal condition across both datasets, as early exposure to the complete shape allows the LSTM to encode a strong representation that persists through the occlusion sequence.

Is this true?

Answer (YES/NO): YES